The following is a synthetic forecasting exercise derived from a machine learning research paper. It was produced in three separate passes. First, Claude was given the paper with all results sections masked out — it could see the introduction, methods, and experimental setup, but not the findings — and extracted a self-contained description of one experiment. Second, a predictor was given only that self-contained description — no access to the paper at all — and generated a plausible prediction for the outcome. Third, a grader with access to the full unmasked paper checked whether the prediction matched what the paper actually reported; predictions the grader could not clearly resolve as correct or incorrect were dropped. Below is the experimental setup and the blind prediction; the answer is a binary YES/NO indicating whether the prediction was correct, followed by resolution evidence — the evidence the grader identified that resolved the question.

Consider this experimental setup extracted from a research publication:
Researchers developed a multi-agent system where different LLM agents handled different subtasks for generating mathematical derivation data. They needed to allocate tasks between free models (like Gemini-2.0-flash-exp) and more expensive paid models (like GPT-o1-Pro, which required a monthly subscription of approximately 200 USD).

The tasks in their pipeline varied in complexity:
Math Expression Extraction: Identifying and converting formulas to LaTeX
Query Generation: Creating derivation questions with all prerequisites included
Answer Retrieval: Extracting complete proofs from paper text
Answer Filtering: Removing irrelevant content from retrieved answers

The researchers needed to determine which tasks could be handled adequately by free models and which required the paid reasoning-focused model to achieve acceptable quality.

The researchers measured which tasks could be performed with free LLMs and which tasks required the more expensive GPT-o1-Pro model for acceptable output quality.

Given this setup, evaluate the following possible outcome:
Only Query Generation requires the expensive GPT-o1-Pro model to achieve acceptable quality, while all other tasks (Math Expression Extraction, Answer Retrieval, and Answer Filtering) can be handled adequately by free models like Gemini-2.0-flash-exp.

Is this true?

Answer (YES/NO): NO